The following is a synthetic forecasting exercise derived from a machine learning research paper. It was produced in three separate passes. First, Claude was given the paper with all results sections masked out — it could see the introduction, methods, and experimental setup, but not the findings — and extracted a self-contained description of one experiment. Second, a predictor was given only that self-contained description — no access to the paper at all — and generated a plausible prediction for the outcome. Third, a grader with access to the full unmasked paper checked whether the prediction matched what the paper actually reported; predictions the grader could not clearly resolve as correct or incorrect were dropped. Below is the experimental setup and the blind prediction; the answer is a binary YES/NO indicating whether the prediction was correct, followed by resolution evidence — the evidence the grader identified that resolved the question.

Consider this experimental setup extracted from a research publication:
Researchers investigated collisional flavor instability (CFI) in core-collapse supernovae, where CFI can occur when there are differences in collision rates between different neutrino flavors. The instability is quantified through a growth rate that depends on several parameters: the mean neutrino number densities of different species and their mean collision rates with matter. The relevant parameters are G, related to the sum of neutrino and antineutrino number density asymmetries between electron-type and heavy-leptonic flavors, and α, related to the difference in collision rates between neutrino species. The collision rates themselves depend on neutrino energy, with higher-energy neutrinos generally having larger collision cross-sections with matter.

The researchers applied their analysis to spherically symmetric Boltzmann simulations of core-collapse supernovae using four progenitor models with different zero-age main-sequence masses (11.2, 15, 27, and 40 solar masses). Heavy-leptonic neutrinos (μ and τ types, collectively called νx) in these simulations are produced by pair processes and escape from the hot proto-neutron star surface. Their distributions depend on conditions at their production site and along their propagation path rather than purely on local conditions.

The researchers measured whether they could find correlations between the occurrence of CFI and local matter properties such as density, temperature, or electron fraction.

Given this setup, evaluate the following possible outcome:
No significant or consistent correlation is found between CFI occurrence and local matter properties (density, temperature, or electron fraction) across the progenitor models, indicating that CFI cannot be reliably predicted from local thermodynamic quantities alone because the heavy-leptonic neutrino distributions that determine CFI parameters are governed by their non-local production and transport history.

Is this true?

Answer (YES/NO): NO